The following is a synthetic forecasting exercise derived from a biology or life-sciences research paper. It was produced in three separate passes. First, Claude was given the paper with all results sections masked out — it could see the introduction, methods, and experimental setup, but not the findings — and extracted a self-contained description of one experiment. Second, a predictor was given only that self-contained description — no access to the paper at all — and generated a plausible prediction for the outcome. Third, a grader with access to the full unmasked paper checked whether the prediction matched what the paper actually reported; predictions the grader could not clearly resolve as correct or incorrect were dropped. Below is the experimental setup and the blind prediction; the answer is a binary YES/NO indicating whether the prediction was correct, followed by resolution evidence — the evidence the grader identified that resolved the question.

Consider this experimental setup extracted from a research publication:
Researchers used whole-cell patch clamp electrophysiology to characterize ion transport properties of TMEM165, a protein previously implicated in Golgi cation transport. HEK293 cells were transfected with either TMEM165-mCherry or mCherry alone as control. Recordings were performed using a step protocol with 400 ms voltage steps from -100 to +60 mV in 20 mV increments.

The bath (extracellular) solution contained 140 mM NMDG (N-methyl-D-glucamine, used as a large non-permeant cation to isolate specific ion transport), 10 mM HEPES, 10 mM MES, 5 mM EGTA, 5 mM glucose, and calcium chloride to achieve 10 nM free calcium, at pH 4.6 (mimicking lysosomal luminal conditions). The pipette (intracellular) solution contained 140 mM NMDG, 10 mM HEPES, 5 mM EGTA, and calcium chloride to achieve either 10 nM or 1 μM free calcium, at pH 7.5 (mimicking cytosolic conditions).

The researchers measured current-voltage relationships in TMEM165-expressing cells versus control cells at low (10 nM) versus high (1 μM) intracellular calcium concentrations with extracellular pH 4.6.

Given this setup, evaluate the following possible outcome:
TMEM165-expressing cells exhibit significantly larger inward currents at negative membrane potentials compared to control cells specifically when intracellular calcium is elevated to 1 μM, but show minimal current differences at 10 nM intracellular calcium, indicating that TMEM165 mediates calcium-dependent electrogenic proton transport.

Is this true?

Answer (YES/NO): YES